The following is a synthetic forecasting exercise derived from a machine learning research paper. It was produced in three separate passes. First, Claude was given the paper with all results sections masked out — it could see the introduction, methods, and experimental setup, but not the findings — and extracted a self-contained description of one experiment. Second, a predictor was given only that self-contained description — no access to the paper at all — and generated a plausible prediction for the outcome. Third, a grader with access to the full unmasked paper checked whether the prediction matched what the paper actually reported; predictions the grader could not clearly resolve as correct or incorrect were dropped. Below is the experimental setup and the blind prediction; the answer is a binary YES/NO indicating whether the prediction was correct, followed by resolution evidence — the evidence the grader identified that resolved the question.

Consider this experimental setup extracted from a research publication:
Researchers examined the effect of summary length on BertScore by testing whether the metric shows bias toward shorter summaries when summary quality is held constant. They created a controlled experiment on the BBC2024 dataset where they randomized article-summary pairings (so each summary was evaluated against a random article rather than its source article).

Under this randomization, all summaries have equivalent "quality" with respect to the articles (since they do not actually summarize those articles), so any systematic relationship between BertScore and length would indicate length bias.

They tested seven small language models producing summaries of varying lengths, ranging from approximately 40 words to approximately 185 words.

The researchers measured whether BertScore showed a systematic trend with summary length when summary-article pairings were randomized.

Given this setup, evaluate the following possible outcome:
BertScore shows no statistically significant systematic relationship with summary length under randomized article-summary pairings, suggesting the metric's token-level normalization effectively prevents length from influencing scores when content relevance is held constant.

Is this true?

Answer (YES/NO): NO